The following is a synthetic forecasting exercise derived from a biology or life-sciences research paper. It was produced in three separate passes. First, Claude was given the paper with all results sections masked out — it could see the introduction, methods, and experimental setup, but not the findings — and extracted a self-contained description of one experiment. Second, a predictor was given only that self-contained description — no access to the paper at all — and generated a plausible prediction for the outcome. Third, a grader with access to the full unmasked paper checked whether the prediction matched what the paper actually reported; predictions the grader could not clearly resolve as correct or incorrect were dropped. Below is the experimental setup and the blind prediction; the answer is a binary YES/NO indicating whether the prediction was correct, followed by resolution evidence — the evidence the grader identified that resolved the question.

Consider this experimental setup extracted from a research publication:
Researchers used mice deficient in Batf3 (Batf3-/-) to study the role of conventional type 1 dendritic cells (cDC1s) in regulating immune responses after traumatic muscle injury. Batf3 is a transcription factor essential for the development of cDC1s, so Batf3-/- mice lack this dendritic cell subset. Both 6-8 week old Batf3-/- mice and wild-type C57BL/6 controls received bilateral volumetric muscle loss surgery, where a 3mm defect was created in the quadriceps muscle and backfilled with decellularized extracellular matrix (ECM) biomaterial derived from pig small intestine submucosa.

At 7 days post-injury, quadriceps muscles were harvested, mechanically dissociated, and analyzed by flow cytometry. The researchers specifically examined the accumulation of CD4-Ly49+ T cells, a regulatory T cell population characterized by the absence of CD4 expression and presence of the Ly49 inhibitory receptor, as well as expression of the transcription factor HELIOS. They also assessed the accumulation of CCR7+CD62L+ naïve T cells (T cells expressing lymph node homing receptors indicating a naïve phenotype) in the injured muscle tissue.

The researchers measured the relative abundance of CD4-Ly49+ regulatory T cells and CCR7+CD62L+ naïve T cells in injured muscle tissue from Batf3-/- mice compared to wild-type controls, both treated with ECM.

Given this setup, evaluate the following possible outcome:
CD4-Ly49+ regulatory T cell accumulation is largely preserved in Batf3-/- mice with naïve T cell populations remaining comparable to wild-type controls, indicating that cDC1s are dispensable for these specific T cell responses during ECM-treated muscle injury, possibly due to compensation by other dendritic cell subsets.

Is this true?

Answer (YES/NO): NO